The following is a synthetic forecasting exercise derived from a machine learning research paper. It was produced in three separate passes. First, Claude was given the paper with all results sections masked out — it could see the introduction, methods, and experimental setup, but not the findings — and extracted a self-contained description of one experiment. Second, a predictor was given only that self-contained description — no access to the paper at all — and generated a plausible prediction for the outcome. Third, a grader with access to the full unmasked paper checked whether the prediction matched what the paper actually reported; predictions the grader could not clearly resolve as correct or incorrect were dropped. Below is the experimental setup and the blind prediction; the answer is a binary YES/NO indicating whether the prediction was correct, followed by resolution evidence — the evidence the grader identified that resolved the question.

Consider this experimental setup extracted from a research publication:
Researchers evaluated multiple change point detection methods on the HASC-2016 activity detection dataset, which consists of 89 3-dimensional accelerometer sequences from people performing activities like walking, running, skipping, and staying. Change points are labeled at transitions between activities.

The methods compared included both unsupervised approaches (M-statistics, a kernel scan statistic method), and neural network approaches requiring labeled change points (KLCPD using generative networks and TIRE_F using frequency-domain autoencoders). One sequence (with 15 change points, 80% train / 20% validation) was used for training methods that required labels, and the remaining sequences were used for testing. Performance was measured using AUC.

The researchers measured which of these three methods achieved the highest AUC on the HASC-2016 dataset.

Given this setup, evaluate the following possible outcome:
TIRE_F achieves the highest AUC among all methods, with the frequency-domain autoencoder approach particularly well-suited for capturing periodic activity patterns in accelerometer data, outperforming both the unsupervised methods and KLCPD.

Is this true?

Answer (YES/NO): NO